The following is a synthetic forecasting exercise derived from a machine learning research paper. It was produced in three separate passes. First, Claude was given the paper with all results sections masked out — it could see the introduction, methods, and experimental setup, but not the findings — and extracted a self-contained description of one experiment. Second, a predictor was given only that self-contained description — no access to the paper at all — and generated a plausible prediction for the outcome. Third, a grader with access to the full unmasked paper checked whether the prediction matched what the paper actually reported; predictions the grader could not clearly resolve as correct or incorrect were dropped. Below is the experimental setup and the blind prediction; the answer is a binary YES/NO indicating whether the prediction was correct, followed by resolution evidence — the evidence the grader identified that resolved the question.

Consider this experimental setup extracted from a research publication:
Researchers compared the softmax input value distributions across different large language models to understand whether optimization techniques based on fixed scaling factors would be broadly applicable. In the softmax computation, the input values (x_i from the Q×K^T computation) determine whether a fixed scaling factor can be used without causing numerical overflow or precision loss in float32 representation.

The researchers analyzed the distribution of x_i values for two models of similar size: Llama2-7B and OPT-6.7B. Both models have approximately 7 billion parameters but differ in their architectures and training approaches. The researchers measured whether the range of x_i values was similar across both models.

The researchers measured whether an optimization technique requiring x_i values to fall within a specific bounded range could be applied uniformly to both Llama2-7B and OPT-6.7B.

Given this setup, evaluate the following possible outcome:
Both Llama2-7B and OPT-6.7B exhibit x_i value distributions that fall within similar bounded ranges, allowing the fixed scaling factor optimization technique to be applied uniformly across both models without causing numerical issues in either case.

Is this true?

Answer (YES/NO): NO